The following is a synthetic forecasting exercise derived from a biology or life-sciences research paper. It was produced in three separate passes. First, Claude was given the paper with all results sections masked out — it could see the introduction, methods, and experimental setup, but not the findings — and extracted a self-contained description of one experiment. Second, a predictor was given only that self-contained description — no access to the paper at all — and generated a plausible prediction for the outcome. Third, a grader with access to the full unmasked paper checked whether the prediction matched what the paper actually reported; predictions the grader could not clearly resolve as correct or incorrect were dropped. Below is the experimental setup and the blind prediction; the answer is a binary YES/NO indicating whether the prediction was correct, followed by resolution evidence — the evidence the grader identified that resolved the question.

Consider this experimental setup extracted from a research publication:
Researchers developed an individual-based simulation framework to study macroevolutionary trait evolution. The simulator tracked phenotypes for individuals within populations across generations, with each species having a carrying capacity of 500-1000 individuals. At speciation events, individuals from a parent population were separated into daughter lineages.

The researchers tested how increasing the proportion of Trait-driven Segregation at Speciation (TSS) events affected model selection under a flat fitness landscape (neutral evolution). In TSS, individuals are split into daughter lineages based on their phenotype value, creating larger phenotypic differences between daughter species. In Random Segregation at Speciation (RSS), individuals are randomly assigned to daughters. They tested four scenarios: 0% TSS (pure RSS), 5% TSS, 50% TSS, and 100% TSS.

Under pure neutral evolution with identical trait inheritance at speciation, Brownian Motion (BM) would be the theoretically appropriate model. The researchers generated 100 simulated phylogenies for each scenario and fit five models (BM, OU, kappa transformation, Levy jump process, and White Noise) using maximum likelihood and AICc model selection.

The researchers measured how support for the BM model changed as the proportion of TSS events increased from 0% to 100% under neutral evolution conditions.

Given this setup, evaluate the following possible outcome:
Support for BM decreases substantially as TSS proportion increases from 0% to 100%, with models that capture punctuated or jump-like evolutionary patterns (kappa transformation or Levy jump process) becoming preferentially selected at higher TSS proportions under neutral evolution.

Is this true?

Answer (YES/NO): YES